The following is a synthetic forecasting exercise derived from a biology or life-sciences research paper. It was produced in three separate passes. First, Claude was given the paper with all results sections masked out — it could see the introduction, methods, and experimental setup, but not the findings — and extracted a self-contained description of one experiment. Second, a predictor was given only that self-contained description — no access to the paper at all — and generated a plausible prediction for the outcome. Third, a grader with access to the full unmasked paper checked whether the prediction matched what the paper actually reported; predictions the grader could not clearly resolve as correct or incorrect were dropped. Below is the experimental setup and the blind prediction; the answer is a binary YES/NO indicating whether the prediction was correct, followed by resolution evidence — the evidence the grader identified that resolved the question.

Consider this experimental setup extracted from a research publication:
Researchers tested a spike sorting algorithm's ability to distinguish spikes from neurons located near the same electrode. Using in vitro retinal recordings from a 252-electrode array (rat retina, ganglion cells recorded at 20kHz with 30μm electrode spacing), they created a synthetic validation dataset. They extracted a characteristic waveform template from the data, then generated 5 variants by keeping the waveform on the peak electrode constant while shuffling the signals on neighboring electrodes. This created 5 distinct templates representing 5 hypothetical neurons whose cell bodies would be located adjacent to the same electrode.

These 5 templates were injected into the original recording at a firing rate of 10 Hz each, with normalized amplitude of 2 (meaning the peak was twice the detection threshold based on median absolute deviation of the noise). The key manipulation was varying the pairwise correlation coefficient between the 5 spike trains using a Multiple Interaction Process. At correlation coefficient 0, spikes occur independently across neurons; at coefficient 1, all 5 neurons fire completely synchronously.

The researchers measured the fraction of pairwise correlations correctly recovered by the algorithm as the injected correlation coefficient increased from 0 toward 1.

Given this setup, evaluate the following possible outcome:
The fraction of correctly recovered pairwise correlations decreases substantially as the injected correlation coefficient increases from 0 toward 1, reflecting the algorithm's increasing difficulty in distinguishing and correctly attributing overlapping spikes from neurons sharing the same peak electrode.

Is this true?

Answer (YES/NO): NO